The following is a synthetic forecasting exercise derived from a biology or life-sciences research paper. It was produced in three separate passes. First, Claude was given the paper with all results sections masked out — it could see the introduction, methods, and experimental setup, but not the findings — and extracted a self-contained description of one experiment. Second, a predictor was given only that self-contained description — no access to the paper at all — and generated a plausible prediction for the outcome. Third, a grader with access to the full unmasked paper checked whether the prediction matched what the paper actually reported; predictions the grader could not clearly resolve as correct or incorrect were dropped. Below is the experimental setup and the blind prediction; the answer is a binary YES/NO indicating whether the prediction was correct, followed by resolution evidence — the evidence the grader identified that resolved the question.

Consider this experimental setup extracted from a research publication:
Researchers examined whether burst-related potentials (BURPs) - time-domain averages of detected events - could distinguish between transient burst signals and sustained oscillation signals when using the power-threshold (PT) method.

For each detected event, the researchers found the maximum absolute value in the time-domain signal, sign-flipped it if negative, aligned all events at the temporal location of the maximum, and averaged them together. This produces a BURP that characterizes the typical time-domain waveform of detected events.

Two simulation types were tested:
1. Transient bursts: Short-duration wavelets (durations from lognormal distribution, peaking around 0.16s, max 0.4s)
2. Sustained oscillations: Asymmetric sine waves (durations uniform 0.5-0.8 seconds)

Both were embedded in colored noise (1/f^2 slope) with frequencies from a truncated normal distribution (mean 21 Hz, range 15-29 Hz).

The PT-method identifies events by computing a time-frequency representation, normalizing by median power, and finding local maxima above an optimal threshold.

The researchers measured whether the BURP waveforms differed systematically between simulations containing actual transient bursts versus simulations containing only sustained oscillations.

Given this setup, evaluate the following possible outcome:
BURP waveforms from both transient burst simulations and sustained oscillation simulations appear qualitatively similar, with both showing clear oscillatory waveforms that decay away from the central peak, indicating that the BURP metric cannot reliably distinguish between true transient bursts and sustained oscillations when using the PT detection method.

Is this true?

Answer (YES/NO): YES